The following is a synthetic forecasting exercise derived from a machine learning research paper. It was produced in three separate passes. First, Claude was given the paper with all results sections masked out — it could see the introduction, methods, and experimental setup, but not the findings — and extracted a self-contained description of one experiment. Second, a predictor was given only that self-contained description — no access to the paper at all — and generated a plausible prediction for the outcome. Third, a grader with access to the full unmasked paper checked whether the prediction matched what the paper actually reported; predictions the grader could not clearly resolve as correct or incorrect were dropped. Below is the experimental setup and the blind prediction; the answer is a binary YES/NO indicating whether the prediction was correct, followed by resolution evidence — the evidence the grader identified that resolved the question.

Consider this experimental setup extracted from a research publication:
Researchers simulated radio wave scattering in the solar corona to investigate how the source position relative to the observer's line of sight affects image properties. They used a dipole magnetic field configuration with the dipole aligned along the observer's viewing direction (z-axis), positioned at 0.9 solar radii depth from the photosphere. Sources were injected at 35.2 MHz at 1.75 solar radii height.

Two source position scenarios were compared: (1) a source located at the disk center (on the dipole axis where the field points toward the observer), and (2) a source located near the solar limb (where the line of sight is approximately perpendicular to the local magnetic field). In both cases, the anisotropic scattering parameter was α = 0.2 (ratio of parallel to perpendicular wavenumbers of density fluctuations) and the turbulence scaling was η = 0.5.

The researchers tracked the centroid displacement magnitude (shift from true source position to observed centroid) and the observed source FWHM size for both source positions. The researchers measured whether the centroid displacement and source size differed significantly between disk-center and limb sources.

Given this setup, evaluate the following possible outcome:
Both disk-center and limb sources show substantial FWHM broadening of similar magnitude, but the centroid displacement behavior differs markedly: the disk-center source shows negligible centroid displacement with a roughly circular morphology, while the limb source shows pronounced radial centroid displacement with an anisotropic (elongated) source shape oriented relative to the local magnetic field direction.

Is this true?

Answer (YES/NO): NO